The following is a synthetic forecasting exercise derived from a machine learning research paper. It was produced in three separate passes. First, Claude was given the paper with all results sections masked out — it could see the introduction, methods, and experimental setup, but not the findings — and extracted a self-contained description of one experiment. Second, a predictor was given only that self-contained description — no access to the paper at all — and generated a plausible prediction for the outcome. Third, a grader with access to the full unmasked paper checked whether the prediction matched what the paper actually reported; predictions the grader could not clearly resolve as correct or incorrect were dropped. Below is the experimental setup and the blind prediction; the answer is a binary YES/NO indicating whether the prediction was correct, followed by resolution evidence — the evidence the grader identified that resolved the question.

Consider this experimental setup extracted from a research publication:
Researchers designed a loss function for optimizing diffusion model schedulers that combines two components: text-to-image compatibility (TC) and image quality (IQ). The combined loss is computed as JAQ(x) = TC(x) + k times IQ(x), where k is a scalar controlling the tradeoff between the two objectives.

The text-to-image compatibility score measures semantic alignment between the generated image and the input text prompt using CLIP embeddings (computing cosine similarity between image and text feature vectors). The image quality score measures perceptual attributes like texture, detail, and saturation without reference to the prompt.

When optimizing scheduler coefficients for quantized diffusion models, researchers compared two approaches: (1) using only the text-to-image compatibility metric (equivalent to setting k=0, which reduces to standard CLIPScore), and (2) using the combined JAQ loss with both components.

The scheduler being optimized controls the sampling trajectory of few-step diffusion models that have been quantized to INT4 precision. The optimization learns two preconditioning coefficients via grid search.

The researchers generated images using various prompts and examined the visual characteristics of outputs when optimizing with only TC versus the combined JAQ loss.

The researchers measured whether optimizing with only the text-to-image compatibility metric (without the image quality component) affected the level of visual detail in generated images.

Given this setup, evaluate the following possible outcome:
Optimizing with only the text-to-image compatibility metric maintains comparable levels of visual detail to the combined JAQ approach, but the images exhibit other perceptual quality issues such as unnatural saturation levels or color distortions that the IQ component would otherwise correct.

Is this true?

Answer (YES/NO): NO